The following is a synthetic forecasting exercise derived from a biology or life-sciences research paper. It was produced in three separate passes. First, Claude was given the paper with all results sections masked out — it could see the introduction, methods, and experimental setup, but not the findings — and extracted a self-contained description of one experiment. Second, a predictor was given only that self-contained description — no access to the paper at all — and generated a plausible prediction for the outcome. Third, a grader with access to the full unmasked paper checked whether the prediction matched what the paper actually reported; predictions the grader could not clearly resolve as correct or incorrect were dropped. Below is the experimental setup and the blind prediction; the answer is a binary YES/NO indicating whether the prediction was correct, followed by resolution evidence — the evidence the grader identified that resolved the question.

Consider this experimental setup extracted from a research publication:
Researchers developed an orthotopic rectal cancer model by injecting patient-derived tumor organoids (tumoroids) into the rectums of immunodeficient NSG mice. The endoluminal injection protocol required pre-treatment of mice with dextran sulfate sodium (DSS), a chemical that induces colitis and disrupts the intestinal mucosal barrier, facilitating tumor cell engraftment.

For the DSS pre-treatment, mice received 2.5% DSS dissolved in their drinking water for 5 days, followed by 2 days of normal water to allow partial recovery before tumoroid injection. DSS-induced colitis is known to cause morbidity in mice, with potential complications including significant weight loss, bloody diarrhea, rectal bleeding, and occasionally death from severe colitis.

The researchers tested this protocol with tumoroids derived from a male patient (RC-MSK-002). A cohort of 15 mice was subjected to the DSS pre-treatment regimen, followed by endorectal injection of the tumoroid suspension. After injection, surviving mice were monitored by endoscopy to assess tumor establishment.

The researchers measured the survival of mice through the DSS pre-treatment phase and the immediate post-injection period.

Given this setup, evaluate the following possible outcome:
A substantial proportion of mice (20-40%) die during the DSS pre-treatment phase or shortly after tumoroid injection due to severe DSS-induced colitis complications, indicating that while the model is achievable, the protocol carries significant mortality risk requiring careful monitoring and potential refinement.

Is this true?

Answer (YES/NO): YES